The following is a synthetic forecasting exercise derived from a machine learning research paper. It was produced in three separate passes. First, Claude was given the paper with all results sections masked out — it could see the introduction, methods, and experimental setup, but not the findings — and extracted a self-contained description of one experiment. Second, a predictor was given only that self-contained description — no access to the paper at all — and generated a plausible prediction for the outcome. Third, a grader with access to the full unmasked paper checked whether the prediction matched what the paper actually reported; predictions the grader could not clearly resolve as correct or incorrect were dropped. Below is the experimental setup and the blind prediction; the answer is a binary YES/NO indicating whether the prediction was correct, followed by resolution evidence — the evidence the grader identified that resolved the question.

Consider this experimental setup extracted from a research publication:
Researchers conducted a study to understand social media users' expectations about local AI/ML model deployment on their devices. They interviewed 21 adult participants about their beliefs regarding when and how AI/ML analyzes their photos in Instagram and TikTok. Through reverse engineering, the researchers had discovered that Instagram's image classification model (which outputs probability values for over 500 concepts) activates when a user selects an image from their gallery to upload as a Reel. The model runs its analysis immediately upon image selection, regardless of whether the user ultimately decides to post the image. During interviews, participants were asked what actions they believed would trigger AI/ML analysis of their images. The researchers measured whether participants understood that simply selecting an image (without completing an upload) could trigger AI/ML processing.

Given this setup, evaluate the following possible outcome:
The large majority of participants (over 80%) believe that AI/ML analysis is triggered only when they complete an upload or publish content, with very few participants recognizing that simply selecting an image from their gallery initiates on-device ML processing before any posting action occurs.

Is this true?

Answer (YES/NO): NO